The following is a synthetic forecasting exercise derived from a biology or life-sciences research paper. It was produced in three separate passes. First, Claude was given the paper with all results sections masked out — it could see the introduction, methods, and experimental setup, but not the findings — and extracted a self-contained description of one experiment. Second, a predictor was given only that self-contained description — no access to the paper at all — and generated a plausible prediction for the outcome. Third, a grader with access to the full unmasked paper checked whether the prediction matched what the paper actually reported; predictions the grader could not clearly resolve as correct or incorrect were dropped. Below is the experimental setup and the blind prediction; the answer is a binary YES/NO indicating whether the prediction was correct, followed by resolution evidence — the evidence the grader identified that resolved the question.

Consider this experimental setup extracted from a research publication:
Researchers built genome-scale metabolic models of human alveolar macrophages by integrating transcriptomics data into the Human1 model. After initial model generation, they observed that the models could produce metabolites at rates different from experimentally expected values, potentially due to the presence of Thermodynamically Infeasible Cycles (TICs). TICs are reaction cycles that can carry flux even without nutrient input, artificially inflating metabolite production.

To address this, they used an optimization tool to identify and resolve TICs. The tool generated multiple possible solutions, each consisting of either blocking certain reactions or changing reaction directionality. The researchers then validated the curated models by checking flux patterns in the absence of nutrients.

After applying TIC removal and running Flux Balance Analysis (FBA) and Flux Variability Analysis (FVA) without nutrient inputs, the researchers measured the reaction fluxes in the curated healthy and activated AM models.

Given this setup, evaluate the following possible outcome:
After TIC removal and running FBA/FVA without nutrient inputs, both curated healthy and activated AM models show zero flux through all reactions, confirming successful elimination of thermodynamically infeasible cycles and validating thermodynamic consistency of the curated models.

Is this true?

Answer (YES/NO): YES